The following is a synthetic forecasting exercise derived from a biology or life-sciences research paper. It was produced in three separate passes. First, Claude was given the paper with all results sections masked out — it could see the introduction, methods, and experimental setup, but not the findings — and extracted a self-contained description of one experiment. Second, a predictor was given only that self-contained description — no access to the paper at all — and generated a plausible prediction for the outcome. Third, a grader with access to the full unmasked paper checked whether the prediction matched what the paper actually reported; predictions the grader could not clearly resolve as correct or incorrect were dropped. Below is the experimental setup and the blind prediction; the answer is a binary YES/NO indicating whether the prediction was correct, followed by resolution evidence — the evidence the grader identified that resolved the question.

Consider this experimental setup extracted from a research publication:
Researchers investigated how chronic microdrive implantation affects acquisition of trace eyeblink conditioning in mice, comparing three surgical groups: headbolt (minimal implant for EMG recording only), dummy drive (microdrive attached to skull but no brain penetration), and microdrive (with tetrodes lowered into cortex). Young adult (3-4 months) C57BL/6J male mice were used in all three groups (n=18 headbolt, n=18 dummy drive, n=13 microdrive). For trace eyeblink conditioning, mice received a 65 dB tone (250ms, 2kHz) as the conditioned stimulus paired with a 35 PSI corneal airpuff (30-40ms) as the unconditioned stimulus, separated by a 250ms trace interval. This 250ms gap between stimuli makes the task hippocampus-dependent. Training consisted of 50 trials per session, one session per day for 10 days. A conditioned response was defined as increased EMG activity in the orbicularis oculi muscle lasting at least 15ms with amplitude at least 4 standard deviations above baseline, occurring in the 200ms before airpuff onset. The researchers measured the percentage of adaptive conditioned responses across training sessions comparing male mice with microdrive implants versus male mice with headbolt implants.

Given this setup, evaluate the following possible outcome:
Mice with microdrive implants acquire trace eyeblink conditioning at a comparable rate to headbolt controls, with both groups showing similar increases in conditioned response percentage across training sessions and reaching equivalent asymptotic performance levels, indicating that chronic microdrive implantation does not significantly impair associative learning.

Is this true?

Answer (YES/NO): NO